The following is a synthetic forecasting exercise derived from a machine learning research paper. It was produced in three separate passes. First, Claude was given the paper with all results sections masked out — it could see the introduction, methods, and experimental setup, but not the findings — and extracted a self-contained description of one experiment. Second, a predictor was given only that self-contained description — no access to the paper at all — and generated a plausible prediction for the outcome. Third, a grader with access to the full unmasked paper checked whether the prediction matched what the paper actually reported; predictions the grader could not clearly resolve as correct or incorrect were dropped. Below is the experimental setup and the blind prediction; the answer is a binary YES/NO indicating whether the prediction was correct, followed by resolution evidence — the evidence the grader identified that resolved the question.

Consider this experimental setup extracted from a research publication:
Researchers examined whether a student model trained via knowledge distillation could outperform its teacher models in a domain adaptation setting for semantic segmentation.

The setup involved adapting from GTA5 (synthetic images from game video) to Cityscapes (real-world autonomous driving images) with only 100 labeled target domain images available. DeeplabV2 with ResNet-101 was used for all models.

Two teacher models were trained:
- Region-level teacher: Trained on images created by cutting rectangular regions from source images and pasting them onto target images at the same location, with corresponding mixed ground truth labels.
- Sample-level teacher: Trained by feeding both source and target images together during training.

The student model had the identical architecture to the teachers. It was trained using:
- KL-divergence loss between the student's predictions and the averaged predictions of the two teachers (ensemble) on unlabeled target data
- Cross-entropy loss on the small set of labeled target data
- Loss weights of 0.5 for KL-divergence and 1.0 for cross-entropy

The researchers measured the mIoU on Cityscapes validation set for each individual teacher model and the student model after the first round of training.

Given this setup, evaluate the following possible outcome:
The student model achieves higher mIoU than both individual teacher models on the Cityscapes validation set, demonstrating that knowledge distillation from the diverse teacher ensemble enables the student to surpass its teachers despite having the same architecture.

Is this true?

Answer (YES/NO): YES